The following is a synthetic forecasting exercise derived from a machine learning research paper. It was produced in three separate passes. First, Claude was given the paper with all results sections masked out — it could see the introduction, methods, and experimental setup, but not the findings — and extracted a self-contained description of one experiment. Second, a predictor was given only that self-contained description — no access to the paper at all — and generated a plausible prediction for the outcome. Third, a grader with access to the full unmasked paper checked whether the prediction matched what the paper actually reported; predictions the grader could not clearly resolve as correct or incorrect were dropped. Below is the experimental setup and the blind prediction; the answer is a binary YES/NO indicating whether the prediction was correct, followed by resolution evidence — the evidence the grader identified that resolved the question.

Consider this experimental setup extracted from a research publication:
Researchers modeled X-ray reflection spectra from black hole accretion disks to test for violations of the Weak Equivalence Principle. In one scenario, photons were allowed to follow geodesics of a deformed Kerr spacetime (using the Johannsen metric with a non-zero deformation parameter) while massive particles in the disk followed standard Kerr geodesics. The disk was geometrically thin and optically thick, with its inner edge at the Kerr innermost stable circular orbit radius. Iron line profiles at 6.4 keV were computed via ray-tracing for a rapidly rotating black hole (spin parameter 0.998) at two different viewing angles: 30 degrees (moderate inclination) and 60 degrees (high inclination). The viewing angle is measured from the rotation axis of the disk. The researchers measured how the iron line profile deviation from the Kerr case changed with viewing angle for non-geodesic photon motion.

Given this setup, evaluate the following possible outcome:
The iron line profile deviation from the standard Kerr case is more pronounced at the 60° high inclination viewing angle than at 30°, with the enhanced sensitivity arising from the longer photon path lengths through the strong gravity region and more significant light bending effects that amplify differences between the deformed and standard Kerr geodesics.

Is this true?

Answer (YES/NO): YES